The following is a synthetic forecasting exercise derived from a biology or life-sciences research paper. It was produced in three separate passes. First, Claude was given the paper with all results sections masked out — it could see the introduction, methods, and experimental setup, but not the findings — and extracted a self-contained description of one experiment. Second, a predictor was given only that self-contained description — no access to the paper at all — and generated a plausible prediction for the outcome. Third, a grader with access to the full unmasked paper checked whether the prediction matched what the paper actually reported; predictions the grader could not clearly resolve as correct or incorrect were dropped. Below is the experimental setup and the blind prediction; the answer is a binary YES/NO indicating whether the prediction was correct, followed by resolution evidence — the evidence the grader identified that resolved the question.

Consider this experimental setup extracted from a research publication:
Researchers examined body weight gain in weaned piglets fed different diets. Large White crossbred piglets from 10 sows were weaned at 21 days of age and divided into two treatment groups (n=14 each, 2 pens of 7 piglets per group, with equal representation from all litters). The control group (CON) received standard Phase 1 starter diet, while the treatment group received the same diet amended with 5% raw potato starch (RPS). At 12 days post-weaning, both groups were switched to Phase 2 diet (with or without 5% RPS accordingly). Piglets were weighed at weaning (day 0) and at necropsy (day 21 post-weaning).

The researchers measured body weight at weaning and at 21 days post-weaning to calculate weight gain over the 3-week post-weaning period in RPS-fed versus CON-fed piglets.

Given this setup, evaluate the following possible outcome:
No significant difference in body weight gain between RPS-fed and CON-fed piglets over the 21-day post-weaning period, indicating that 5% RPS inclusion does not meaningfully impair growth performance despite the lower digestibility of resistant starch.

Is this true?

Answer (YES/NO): YES